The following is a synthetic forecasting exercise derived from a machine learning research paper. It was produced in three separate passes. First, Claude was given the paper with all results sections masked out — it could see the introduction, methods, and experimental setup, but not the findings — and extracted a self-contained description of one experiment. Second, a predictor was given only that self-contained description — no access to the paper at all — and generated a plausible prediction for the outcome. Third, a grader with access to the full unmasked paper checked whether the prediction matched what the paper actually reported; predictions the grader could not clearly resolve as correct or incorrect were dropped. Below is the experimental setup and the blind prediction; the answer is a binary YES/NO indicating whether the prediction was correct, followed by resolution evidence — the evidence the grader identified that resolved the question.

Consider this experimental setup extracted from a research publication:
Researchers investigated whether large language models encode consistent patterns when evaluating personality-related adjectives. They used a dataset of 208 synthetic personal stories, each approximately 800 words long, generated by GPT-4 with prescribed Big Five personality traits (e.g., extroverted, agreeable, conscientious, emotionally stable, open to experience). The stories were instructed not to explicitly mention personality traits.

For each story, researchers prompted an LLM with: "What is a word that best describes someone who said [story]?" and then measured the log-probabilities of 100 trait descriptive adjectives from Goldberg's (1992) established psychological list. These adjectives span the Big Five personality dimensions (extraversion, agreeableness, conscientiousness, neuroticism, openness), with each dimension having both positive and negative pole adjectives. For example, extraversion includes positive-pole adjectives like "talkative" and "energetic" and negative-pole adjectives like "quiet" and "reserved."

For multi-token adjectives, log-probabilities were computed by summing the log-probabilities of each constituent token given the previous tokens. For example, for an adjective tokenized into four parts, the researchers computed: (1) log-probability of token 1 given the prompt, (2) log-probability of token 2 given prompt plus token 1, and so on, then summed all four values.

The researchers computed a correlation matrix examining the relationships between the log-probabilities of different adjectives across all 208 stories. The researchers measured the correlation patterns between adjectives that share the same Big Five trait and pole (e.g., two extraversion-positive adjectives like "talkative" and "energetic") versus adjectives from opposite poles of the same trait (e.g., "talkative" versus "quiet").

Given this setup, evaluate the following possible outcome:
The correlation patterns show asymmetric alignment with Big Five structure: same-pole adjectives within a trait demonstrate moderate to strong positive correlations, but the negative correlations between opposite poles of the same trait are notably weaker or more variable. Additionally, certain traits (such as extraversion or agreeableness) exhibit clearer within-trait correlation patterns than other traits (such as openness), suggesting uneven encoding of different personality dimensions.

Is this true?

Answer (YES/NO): NO